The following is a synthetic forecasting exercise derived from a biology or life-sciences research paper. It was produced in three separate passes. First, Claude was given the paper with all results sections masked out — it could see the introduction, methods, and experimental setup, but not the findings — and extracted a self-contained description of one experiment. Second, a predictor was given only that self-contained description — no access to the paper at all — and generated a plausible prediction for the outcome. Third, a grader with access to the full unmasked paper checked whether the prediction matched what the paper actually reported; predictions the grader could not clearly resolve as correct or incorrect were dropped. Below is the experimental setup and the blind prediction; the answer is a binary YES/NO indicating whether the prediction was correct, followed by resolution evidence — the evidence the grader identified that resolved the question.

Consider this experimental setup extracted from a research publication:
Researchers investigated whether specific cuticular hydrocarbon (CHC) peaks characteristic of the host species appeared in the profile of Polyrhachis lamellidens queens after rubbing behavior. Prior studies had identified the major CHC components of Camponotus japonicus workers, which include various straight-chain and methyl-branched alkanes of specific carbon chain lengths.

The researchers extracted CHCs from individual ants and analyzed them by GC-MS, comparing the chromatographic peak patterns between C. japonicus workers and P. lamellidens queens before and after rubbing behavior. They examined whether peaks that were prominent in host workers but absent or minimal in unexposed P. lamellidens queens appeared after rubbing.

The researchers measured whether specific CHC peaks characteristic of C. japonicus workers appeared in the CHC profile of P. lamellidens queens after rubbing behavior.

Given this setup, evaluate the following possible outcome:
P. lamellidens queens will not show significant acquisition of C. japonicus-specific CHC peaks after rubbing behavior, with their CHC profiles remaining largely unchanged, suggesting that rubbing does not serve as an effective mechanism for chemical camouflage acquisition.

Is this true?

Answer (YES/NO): NO